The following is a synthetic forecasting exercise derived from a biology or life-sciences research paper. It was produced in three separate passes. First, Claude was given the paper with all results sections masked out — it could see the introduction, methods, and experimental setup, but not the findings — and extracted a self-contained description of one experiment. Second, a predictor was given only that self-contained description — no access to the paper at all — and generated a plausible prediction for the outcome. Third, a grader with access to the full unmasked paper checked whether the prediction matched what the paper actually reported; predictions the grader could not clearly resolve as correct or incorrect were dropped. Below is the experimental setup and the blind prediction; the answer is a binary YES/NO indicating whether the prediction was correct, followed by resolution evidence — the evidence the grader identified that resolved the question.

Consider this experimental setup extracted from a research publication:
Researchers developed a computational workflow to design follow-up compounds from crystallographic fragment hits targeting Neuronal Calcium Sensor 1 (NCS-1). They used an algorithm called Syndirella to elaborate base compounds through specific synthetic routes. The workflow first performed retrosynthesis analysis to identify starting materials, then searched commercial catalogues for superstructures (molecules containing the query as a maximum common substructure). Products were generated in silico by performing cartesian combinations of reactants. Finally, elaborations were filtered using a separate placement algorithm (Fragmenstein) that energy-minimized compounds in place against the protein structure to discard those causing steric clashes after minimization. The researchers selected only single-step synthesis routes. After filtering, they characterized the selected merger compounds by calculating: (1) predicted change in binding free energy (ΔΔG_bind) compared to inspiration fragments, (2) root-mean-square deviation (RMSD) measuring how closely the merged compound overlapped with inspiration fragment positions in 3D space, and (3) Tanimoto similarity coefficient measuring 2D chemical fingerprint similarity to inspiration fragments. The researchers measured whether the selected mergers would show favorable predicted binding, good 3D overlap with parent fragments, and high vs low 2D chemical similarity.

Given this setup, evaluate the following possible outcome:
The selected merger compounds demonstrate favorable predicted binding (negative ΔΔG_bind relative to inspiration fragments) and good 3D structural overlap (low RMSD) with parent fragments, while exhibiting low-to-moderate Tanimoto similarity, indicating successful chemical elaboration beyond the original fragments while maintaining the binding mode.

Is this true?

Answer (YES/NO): YES